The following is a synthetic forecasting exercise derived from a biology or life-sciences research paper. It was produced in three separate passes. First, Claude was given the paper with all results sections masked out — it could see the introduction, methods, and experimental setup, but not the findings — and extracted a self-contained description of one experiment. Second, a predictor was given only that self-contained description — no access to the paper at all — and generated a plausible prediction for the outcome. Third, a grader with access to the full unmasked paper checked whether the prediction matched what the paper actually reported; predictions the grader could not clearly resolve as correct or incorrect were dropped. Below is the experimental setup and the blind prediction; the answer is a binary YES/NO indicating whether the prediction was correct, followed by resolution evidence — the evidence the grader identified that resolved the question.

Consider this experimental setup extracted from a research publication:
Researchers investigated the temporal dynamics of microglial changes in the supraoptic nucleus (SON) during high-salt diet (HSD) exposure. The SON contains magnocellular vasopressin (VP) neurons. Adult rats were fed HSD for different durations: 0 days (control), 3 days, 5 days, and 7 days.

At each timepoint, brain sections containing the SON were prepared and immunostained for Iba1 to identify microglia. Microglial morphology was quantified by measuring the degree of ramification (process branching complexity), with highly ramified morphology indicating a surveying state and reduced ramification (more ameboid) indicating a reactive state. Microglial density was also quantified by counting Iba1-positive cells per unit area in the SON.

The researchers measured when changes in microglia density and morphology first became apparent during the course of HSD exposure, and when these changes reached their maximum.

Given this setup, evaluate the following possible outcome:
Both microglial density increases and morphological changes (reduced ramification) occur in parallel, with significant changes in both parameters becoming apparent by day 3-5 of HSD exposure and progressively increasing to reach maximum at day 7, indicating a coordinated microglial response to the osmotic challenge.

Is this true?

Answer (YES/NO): NO